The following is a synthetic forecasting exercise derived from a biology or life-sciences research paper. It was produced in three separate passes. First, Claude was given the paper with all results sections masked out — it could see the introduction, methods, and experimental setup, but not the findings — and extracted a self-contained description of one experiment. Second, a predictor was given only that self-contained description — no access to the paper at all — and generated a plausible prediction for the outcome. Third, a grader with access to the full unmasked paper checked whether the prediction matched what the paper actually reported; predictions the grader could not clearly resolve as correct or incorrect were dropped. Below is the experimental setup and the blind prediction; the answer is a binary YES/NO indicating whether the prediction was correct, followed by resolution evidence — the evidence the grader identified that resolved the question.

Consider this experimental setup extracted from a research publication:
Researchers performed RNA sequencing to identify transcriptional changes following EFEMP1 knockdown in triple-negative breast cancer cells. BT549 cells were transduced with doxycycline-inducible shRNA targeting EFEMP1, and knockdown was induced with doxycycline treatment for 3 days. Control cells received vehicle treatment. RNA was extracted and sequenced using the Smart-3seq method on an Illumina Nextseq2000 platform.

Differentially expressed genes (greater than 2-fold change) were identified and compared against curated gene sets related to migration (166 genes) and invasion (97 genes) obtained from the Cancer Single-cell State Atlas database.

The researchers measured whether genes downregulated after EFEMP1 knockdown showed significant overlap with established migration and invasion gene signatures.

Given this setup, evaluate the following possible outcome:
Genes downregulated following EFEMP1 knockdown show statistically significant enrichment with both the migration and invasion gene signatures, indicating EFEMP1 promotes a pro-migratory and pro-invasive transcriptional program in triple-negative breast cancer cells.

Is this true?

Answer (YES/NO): YES